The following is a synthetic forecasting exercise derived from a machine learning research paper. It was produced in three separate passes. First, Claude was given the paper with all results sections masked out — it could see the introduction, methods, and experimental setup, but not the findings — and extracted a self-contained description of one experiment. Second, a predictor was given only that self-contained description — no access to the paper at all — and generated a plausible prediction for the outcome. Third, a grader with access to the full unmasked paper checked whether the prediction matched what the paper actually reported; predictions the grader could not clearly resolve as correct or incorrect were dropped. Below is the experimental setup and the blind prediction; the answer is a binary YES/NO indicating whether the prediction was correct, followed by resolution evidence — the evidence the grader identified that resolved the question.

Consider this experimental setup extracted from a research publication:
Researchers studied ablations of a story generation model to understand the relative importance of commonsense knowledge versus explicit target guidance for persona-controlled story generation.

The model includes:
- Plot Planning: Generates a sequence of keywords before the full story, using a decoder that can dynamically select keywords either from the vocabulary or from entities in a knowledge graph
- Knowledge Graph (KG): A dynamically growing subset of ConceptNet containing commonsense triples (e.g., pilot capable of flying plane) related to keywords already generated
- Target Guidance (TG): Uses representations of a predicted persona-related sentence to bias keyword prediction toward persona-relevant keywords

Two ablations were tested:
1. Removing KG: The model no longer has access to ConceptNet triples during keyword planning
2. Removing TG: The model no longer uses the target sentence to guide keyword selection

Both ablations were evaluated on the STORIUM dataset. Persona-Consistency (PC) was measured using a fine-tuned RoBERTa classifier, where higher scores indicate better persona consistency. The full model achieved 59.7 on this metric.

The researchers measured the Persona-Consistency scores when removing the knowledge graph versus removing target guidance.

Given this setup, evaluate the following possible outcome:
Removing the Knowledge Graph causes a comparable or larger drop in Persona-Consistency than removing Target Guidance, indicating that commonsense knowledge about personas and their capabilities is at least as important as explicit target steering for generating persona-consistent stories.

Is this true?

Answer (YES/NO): YES